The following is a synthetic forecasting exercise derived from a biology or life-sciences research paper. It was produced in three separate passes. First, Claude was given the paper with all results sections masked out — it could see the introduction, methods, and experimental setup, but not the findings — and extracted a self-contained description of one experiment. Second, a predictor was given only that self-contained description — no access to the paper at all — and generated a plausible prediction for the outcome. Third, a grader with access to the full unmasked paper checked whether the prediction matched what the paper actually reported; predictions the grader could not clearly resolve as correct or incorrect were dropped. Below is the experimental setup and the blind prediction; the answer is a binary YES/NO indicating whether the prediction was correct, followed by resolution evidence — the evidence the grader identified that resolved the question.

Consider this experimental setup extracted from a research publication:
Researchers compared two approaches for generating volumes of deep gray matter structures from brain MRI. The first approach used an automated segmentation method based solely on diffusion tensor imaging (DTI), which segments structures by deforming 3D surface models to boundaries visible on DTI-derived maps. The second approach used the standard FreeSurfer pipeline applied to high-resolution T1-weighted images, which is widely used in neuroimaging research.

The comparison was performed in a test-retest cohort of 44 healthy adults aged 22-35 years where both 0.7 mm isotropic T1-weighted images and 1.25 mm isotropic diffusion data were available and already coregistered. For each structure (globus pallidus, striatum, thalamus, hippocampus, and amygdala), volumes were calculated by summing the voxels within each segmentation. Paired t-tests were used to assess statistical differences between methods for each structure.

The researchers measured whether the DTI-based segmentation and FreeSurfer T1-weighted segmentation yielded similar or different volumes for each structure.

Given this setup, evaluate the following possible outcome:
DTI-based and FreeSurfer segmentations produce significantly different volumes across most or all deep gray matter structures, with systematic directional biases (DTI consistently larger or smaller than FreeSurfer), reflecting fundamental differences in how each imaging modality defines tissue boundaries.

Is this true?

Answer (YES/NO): NO